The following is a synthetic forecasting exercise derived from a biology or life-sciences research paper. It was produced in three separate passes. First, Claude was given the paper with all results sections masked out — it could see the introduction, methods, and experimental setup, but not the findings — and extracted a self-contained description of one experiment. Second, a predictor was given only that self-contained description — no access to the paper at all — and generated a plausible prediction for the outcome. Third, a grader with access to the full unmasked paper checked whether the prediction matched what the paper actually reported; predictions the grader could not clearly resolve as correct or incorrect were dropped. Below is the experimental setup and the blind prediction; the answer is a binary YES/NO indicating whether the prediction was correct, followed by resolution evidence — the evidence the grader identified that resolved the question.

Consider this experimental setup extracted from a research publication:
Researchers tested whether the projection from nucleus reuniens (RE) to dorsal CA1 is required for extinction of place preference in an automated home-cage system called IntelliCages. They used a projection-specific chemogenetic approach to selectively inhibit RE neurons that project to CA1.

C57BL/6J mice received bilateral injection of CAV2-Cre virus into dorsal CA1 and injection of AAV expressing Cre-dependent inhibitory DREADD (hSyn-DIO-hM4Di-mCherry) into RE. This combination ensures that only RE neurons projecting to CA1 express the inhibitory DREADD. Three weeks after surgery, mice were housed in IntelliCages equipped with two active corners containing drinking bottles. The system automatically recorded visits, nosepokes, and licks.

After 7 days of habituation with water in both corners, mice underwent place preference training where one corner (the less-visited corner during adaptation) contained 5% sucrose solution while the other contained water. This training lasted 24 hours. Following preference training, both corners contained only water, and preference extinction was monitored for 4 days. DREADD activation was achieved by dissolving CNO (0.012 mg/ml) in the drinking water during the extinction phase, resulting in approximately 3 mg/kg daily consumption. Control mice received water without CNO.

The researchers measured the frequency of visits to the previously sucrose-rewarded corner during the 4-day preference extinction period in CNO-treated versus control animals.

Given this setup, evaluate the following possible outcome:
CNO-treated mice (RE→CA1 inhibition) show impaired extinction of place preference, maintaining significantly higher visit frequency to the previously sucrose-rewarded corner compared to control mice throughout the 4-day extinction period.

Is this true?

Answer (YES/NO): NO